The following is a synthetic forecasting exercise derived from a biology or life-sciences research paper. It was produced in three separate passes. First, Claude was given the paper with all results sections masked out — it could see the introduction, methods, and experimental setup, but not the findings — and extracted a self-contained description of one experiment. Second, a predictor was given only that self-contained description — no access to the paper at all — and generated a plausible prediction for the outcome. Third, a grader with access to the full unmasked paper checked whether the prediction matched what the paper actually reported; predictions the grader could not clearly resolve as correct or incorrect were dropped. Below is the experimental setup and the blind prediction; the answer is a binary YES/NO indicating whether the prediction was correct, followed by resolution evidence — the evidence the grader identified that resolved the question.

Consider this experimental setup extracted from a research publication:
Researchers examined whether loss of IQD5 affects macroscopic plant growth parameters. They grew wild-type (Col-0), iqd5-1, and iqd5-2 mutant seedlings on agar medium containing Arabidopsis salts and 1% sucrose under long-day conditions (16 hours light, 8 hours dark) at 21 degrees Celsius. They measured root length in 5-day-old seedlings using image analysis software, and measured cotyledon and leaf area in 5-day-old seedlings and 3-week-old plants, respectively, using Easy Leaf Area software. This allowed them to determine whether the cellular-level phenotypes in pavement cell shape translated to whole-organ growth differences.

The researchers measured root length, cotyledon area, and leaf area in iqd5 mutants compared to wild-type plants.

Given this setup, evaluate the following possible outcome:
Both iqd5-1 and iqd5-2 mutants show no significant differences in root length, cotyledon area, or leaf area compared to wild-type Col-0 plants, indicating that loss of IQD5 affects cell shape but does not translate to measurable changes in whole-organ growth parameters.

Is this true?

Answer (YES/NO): YES